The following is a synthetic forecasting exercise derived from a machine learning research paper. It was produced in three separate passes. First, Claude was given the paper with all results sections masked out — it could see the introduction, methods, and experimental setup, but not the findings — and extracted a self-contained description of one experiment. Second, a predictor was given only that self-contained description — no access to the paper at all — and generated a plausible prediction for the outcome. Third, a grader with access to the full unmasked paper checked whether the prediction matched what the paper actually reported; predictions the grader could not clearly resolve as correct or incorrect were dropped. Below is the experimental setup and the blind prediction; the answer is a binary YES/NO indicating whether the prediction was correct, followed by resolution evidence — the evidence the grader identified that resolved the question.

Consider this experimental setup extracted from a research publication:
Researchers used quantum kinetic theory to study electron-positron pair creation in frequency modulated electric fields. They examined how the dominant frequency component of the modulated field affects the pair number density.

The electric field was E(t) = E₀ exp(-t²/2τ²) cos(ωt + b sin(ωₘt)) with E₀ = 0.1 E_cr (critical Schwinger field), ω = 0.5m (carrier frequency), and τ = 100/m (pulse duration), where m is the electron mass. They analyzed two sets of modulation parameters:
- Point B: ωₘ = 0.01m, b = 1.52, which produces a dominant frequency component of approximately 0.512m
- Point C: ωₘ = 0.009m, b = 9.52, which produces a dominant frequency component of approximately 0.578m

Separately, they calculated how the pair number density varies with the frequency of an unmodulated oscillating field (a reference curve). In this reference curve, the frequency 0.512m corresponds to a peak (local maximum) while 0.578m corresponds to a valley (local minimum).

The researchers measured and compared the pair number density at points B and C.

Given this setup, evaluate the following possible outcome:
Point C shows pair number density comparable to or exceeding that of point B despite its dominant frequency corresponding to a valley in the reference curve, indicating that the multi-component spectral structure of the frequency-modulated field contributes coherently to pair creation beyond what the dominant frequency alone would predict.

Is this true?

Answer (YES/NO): NO